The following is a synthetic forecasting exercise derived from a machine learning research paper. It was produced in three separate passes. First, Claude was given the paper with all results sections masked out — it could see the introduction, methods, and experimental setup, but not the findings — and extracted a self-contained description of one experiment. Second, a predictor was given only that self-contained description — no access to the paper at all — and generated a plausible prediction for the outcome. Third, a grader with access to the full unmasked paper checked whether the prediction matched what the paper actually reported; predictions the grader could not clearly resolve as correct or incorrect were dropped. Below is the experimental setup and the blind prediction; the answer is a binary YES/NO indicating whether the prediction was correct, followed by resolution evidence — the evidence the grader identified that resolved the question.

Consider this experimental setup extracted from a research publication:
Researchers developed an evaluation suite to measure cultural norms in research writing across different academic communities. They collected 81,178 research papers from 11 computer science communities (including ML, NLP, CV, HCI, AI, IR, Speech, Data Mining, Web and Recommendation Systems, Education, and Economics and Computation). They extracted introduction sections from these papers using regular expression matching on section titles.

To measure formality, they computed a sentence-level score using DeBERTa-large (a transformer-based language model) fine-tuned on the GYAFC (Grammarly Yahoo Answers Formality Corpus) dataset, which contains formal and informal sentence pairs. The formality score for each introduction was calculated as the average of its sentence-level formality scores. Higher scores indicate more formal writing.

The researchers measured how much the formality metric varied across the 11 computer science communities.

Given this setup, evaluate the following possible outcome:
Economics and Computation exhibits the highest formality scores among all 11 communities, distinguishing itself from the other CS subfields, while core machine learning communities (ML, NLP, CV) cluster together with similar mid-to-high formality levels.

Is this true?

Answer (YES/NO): NO